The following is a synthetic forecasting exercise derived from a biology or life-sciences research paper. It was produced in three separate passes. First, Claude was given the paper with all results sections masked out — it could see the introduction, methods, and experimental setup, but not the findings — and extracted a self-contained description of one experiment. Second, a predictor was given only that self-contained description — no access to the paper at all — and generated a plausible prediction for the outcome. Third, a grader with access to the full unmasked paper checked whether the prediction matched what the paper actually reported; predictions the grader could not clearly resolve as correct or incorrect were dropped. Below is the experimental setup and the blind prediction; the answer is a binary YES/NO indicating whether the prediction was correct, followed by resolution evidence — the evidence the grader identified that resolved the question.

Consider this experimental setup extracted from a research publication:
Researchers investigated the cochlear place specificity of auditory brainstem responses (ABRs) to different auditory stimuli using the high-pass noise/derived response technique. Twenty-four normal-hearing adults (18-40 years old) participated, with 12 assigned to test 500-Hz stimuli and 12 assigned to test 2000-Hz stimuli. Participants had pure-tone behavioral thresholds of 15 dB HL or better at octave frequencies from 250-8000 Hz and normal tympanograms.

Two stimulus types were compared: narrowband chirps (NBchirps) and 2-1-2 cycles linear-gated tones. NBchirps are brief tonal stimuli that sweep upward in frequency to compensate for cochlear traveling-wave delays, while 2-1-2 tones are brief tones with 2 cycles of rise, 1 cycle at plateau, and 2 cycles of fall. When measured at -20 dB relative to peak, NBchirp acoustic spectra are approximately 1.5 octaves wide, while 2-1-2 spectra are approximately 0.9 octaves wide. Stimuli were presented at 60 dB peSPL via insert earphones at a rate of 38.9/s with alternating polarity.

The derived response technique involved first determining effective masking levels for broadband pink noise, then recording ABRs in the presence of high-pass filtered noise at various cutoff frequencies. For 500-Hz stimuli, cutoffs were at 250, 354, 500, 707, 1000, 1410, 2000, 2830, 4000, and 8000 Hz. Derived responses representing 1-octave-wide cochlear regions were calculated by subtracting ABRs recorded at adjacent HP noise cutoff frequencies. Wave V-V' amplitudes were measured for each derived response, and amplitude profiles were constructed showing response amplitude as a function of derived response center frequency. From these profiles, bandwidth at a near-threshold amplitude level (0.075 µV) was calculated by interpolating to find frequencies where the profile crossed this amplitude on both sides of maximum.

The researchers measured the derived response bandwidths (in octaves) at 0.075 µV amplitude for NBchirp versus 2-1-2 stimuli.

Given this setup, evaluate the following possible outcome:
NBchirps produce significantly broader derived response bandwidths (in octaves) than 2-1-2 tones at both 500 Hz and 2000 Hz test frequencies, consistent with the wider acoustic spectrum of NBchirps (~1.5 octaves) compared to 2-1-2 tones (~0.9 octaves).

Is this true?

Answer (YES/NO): YES